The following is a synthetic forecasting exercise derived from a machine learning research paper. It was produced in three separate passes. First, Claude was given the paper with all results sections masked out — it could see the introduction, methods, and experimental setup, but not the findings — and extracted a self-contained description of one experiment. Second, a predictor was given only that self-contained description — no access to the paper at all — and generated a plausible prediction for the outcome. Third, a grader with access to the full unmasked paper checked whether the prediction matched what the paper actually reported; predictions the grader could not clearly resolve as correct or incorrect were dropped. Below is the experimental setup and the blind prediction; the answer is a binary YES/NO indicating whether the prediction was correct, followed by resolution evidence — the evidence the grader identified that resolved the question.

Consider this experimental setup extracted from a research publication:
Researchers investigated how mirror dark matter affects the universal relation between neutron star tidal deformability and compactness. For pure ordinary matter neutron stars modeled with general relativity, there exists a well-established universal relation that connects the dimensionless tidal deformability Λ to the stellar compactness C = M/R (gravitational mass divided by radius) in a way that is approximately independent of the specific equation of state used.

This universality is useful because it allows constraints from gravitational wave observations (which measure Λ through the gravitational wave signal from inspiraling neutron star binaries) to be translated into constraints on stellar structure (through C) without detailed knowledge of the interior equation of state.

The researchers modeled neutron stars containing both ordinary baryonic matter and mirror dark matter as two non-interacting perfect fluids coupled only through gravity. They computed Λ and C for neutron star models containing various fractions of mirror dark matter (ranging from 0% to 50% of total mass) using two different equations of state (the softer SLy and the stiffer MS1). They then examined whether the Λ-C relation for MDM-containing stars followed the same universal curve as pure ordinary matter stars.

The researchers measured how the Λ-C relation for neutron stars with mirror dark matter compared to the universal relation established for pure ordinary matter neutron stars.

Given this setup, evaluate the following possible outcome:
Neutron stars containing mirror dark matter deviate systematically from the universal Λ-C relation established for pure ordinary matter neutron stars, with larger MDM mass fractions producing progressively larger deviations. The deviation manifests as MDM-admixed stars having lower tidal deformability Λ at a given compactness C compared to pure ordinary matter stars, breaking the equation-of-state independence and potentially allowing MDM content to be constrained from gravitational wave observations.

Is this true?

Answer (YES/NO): NO